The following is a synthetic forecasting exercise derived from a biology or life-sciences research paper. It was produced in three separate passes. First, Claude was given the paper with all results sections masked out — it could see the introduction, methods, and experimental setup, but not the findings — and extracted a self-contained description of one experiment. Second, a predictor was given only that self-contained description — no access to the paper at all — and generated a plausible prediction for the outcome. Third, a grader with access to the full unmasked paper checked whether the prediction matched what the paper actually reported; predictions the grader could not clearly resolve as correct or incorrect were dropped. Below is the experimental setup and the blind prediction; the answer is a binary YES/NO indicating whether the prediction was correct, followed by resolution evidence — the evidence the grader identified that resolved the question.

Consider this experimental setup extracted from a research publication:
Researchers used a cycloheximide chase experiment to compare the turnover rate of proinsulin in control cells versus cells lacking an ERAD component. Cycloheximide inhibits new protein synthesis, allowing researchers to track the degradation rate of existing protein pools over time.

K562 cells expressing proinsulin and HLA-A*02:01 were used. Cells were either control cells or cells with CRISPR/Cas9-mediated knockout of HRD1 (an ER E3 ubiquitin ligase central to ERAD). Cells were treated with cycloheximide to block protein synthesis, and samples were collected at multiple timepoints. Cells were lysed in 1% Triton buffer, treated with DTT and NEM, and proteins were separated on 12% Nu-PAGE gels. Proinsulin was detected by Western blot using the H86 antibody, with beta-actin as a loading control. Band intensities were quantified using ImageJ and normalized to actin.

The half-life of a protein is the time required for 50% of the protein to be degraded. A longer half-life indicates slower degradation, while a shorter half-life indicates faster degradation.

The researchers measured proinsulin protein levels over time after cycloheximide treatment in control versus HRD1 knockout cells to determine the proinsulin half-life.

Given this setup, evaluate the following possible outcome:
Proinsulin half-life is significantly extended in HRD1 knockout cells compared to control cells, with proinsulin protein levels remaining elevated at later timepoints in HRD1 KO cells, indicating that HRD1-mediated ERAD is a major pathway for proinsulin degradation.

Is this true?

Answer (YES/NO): YES